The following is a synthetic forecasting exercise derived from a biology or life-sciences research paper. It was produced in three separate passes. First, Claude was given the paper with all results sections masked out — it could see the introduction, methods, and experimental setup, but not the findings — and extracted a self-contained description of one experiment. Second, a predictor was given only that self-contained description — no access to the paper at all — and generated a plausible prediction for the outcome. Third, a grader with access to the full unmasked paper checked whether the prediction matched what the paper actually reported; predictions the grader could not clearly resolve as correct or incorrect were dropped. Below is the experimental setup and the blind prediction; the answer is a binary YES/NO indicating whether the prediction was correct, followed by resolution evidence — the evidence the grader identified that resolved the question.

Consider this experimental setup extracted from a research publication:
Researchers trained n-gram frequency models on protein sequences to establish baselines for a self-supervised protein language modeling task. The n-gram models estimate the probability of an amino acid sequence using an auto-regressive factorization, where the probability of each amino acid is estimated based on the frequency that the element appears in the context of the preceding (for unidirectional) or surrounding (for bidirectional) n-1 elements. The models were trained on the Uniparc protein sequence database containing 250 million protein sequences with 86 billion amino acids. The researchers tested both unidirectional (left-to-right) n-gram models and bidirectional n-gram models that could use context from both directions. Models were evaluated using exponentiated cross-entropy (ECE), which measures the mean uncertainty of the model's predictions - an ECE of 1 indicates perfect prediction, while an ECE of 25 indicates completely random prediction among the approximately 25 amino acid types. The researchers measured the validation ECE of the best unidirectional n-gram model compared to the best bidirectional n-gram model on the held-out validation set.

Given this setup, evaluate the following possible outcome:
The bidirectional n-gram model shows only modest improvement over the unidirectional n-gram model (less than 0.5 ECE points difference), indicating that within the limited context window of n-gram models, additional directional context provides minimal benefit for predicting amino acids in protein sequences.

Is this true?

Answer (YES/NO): YES